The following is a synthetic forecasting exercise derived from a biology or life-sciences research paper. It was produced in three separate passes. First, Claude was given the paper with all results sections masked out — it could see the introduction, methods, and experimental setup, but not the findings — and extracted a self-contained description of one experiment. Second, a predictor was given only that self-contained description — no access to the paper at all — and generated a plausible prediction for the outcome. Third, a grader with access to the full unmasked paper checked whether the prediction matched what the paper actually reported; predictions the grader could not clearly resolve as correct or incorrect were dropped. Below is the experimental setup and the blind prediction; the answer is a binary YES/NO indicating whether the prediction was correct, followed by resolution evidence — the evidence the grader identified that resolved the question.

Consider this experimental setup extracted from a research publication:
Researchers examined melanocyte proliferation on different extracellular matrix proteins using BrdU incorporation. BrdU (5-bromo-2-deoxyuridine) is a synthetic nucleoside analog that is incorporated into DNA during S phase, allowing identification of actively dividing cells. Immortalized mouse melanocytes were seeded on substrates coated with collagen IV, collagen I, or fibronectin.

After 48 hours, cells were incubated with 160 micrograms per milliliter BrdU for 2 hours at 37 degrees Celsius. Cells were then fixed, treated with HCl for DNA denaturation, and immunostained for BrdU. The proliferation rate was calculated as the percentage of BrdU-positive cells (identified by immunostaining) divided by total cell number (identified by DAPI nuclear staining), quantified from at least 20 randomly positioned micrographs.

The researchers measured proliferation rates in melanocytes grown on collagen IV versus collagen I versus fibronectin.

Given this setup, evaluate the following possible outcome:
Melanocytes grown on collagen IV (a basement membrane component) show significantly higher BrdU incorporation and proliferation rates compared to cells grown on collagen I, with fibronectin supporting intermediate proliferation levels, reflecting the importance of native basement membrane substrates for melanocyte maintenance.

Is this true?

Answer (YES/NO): NO